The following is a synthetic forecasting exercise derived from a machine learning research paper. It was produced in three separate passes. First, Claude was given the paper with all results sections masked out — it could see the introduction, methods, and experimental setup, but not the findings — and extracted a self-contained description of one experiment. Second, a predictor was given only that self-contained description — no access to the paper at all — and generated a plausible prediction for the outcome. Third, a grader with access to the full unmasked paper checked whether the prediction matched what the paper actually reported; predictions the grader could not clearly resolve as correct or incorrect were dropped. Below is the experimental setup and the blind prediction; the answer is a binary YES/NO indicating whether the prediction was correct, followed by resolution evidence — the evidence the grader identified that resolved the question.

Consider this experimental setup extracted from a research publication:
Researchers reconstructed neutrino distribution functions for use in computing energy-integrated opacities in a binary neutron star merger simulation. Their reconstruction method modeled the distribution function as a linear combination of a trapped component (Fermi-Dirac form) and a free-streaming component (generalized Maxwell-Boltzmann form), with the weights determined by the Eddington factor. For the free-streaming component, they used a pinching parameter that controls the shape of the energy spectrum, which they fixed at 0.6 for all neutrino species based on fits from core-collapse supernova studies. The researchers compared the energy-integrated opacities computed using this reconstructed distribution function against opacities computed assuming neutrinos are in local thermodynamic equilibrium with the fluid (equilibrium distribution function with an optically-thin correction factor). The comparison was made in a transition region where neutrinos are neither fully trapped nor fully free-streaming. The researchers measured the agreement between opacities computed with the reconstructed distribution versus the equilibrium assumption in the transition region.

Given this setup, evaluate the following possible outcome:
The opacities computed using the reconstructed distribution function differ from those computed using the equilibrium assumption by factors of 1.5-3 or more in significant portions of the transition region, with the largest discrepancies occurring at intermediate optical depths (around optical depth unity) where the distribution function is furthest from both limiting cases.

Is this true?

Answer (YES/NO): NO